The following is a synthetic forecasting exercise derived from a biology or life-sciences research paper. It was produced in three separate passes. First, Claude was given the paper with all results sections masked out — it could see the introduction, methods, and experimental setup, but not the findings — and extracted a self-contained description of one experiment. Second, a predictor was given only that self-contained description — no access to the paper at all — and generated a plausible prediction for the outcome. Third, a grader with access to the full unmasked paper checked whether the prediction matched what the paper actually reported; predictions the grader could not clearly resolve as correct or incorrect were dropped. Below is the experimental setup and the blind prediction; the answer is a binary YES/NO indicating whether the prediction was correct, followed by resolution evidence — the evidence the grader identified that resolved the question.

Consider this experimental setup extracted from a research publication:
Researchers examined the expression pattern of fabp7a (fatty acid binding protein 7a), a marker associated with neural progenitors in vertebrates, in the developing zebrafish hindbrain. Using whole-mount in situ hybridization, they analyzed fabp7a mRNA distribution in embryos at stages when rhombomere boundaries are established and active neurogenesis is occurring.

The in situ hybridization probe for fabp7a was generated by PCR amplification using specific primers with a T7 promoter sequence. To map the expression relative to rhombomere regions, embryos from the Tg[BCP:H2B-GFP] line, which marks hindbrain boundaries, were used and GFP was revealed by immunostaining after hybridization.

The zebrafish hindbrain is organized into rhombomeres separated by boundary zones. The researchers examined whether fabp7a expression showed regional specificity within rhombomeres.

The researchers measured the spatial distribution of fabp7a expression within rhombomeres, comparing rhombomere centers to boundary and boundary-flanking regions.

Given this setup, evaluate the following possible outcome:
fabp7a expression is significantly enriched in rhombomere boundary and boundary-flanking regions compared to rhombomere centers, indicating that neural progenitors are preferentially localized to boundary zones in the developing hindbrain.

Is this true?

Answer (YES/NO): NO